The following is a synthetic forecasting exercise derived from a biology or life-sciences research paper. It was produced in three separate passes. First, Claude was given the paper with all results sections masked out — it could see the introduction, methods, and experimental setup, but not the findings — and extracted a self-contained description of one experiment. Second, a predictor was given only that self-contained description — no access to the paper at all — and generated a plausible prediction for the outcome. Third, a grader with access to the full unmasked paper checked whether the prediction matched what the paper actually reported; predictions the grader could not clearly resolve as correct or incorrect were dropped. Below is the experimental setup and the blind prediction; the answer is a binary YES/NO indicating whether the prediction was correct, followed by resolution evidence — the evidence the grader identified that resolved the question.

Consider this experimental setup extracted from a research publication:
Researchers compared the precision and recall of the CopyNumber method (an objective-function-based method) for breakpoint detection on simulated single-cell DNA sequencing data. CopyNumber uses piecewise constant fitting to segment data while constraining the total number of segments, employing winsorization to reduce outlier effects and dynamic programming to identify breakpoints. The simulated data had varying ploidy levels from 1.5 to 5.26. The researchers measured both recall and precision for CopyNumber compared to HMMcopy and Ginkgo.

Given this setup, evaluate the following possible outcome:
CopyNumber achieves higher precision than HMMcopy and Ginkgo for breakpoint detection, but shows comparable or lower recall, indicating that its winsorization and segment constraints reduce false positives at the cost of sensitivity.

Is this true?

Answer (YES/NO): NO